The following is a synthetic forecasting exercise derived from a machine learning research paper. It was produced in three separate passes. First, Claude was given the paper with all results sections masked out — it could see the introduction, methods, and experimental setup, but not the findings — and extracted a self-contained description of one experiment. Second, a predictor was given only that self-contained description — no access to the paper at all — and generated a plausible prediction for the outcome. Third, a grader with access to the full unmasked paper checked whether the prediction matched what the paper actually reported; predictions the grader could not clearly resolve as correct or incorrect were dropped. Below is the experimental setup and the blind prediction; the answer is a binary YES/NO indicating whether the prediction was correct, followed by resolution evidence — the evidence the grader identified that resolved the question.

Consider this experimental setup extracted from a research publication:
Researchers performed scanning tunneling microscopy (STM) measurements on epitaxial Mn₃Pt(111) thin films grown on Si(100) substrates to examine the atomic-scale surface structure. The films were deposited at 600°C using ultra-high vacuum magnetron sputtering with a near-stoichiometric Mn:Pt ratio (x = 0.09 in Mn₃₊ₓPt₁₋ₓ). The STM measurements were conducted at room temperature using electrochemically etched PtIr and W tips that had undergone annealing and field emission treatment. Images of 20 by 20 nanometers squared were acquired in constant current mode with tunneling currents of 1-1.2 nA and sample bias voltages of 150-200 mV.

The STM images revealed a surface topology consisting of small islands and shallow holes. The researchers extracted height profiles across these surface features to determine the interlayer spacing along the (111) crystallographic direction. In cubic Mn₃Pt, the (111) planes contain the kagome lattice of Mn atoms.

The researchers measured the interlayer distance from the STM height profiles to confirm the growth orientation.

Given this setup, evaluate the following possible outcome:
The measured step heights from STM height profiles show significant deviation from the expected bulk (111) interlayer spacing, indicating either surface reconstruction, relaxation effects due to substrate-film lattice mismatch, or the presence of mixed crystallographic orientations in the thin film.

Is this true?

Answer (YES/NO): NO